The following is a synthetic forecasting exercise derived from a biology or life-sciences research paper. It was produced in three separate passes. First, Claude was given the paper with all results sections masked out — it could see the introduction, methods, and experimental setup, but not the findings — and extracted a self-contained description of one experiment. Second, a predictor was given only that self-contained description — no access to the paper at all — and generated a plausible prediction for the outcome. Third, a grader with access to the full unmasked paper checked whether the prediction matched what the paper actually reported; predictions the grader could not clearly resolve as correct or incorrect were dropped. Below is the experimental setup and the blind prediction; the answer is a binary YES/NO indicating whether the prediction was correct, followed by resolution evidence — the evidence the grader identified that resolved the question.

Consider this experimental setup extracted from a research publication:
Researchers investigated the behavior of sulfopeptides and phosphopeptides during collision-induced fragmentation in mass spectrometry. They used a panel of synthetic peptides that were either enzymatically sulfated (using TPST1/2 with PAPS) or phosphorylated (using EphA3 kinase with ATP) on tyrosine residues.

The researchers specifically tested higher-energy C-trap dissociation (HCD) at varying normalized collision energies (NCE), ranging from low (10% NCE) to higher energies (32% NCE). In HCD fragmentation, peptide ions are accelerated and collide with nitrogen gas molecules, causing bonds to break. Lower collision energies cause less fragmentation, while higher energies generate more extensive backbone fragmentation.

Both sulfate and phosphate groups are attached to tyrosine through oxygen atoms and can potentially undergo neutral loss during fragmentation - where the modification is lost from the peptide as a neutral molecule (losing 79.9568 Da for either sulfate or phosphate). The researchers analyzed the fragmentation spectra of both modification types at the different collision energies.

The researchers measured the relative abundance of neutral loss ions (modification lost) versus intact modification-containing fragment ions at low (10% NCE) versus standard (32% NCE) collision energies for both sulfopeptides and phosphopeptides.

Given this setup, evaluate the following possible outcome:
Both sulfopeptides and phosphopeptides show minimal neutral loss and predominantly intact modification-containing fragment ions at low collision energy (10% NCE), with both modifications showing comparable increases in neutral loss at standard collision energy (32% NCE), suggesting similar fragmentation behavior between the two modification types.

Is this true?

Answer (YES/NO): NO